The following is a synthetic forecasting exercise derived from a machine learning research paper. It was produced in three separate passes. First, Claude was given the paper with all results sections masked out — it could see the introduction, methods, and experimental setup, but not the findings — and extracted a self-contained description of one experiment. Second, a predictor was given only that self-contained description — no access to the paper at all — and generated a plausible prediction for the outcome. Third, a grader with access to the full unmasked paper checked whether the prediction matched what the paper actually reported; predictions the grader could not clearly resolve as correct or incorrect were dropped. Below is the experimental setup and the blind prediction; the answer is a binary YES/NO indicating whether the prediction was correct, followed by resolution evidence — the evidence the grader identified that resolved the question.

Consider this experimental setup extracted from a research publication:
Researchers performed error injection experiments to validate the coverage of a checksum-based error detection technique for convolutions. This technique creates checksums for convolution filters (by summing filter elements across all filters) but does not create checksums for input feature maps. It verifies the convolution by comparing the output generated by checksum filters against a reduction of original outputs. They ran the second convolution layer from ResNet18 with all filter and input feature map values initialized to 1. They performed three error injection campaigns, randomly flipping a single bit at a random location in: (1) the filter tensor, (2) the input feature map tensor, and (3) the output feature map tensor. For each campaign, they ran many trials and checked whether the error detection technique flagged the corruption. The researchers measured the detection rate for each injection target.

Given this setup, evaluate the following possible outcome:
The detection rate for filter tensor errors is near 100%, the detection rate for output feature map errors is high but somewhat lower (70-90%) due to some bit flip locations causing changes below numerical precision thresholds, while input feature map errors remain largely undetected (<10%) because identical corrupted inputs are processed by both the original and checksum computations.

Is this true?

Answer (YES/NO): NO